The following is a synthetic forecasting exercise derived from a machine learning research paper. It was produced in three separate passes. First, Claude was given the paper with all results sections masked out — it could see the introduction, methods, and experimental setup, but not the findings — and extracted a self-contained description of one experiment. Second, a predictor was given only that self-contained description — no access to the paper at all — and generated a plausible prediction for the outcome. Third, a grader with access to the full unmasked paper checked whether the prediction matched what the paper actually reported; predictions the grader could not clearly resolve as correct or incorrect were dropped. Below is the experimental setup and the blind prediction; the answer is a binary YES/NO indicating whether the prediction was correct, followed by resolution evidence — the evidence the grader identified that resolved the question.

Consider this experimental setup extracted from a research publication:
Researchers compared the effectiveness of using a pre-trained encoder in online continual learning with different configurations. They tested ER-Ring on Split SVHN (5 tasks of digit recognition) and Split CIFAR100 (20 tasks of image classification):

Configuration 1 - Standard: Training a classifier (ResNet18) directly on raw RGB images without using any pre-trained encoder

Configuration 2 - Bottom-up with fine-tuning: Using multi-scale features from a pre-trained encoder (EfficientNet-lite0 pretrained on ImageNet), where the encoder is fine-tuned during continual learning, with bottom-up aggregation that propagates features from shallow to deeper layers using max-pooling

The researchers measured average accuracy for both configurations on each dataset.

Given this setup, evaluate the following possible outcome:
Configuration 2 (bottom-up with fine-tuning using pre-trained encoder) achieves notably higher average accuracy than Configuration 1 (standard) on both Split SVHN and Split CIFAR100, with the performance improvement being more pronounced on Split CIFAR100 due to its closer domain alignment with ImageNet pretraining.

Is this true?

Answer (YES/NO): NO